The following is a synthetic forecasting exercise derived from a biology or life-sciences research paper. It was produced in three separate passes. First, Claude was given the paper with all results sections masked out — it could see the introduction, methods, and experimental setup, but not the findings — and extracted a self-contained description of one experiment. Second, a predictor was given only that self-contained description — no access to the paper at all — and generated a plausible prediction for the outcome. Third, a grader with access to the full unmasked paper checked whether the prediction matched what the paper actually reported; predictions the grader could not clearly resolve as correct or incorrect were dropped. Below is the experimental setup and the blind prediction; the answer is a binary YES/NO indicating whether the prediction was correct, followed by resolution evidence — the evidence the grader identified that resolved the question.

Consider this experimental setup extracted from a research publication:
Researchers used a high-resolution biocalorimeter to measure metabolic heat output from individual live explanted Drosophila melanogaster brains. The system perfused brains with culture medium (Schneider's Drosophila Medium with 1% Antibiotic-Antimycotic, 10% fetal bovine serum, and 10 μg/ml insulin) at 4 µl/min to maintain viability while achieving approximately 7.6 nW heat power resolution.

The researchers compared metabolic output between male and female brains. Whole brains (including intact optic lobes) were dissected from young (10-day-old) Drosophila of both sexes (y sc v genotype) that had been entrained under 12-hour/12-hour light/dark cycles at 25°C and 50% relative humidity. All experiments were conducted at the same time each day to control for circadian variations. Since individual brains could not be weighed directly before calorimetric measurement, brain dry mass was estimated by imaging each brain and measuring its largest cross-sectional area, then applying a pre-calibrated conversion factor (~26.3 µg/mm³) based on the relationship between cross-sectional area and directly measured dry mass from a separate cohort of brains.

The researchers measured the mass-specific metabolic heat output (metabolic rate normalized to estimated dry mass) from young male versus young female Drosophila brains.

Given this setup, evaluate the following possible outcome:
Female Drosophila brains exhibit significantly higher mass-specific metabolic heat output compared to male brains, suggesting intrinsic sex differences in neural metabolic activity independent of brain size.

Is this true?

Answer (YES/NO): YES